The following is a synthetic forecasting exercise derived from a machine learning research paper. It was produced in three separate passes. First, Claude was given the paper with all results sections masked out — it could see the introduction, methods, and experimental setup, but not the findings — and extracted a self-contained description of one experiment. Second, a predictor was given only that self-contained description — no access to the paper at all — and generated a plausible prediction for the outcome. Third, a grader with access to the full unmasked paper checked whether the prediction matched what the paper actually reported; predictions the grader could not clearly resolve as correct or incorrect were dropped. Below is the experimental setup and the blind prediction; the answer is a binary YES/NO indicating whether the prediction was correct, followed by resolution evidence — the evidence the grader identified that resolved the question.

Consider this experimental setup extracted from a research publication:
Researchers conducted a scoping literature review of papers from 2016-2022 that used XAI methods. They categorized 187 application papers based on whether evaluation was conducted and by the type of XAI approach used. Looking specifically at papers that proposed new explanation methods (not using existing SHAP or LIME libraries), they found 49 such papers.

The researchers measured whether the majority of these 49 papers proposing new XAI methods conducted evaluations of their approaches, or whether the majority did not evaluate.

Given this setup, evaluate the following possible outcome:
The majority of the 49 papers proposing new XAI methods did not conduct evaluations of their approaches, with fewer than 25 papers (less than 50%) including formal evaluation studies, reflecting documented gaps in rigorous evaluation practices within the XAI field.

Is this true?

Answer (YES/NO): YES